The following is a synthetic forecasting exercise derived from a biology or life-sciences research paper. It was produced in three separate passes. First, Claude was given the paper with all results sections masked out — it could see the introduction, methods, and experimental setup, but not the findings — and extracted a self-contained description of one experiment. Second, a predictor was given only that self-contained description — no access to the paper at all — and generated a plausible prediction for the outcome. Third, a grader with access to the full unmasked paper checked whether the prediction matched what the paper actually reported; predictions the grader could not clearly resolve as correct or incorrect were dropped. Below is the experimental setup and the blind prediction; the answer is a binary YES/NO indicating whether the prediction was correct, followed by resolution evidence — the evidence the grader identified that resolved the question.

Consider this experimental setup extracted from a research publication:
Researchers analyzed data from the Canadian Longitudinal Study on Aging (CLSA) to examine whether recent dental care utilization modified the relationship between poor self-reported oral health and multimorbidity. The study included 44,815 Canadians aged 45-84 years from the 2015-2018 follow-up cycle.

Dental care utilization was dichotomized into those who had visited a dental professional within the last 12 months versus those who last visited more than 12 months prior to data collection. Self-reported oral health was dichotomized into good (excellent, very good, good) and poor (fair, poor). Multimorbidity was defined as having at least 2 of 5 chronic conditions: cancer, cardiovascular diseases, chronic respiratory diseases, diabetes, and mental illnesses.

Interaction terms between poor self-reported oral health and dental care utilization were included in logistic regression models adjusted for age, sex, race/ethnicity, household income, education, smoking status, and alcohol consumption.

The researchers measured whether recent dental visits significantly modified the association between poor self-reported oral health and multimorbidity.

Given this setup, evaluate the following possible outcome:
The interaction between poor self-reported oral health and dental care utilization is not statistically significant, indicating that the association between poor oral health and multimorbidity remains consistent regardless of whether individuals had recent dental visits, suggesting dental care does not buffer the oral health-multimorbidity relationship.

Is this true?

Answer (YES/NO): NO